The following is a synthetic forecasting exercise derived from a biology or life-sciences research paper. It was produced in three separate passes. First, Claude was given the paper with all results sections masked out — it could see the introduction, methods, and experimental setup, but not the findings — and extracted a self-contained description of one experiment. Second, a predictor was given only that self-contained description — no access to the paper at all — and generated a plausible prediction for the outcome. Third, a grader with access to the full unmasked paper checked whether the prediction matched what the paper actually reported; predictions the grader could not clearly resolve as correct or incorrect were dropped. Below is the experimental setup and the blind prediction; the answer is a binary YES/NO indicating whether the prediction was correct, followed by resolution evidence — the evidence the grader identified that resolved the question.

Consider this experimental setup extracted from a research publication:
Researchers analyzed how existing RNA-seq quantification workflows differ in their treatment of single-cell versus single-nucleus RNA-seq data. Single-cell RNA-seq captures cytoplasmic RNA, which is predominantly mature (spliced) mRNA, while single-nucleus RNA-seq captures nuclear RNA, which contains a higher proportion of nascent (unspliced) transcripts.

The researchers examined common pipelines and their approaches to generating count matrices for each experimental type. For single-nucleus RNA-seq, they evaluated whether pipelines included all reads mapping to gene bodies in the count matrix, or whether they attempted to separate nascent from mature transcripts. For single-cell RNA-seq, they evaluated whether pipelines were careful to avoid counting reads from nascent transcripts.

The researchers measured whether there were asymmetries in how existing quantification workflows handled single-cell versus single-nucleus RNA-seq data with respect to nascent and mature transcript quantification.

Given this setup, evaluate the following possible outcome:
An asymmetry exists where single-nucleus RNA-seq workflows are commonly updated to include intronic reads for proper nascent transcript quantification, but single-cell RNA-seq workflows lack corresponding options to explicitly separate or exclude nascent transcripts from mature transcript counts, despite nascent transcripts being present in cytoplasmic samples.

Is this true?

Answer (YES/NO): NO